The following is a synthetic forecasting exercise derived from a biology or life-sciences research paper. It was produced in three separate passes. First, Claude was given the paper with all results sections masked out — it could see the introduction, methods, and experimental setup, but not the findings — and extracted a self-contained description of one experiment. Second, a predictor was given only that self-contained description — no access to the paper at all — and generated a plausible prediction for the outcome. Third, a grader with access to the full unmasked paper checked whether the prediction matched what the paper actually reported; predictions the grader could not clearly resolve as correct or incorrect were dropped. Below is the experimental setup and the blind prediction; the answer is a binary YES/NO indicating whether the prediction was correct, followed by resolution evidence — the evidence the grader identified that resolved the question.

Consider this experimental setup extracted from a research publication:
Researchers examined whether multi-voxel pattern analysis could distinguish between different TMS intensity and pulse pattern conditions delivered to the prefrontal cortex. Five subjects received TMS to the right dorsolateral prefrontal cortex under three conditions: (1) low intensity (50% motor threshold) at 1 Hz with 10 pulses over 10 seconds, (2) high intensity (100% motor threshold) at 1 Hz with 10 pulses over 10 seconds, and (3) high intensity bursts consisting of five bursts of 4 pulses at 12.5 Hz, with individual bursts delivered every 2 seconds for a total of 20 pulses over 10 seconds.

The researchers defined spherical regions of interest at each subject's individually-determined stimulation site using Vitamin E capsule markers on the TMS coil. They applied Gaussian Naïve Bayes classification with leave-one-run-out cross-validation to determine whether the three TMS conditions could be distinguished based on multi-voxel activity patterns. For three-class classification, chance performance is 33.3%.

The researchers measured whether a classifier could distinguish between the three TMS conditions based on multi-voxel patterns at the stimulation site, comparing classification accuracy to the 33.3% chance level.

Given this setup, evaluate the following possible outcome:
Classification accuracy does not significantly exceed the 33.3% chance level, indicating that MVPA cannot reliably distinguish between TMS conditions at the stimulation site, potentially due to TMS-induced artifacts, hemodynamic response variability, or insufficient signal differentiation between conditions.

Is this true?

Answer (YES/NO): NO